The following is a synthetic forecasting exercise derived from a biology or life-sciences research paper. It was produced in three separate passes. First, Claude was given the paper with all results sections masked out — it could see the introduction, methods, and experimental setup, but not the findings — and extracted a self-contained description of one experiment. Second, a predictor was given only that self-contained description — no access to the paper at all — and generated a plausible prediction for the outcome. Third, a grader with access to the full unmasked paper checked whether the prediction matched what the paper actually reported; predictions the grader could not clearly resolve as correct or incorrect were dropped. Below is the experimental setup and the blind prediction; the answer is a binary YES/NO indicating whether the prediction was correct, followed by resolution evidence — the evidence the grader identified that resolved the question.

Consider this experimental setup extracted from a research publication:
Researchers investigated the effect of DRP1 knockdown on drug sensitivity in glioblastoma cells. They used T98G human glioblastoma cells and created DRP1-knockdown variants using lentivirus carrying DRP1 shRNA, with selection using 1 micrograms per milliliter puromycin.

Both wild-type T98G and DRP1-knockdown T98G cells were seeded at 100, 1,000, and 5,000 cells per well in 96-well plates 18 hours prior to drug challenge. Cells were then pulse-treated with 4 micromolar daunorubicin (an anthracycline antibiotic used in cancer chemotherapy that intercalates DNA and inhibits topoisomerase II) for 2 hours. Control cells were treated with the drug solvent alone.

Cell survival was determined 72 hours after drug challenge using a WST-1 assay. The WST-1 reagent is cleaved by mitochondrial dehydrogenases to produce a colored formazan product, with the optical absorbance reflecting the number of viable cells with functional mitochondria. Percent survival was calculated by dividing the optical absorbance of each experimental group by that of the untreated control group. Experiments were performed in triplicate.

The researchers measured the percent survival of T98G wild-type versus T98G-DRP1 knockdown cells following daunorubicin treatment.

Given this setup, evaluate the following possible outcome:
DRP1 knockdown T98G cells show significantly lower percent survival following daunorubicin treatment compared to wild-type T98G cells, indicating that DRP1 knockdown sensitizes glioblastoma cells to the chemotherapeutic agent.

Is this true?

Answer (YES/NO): YES